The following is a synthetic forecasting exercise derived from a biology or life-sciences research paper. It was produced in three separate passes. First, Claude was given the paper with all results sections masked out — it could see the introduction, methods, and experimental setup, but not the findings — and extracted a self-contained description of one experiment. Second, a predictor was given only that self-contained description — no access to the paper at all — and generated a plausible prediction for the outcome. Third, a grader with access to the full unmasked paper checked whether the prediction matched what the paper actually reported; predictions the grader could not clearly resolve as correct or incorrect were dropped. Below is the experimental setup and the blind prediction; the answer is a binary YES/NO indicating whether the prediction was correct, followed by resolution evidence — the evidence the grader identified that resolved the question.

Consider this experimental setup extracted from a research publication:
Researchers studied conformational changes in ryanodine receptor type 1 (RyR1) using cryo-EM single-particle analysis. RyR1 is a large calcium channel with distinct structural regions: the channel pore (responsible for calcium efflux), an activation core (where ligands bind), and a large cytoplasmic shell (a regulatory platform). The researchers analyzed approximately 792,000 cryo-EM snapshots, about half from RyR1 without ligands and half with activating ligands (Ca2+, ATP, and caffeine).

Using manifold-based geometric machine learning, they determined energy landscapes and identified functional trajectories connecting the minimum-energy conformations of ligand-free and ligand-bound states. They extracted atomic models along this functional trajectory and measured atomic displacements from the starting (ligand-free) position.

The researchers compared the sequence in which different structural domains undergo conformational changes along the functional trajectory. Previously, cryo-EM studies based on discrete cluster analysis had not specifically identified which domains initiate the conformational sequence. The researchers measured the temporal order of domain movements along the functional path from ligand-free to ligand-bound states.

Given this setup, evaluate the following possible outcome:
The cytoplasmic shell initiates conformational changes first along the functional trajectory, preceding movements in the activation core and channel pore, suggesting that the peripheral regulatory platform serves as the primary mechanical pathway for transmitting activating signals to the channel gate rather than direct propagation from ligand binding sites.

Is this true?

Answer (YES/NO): NO